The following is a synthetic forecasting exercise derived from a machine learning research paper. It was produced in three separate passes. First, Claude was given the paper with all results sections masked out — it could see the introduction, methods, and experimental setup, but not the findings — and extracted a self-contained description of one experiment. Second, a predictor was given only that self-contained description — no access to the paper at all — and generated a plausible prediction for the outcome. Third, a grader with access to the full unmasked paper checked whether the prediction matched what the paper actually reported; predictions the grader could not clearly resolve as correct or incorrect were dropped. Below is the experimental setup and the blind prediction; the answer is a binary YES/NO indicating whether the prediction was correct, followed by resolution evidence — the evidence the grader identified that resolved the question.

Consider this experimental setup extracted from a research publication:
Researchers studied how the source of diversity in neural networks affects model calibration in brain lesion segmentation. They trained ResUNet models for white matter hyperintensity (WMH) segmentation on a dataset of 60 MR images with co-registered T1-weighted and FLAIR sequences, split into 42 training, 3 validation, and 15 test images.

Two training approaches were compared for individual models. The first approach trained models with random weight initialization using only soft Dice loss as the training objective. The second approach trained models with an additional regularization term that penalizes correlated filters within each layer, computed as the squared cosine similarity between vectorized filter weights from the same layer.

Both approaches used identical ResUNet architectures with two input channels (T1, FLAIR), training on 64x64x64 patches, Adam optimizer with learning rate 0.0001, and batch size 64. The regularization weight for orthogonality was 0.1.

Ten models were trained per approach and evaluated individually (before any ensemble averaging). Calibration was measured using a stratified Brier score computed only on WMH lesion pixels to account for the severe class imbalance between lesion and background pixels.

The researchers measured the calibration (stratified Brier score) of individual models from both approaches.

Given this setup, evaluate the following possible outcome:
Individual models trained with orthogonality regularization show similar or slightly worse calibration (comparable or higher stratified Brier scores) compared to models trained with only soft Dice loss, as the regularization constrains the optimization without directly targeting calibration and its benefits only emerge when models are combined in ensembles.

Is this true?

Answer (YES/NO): NO